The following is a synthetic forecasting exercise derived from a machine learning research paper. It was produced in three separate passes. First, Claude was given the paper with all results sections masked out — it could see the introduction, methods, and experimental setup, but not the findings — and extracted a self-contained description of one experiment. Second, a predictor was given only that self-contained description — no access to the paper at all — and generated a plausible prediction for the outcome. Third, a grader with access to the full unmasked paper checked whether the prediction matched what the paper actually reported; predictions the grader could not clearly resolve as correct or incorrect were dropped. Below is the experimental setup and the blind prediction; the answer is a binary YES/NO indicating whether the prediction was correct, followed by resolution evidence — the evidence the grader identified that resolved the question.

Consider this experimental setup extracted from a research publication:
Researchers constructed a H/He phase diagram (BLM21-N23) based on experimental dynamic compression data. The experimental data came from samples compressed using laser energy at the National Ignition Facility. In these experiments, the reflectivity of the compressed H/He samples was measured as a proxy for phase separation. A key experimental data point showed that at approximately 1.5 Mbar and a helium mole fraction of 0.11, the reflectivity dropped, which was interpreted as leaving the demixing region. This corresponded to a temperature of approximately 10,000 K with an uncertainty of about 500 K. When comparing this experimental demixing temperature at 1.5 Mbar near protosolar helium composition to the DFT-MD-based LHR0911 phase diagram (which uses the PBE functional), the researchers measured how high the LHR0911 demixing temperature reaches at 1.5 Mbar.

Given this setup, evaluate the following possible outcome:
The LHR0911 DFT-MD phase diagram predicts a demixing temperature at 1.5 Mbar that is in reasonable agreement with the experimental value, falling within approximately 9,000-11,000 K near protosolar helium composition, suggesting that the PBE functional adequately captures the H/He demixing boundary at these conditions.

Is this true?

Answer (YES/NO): NO